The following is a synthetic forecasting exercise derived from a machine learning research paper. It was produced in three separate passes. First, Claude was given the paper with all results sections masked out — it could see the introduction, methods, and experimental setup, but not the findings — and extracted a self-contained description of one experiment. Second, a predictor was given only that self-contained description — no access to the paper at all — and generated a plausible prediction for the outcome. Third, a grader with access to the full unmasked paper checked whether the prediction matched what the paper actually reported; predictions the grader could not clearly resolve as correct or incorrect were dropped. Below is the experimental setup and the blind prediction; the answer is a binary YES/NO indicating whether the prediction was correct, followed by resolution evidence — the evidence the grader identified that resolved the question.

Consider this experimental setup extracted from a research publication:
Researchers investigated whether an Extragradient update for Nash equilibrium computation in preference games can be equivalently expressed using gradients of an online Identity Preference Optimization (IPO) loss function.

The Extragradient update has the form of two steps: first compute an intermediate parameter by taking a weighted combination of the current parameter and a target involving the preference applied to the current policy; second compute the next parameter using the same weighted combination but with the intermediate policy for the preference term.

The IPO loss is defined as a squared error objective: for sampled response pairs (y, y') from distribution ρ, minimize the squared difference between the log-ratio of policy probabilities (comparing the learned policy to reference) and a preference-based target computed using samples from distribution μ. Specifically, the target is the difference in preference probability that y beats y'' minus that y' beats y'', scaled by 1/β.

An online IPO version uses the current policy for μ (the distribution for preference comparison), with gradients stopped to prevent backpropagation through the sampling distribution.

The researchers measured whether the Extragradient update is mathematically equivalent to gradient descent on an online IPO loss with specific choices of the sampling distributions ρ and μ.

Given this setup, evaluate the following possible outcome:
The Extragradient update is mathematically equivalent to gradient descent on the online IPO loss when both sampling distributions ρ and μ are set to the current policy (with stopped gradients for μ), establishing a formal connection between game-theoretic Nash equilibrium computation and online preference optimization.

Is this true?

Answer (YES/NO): NO